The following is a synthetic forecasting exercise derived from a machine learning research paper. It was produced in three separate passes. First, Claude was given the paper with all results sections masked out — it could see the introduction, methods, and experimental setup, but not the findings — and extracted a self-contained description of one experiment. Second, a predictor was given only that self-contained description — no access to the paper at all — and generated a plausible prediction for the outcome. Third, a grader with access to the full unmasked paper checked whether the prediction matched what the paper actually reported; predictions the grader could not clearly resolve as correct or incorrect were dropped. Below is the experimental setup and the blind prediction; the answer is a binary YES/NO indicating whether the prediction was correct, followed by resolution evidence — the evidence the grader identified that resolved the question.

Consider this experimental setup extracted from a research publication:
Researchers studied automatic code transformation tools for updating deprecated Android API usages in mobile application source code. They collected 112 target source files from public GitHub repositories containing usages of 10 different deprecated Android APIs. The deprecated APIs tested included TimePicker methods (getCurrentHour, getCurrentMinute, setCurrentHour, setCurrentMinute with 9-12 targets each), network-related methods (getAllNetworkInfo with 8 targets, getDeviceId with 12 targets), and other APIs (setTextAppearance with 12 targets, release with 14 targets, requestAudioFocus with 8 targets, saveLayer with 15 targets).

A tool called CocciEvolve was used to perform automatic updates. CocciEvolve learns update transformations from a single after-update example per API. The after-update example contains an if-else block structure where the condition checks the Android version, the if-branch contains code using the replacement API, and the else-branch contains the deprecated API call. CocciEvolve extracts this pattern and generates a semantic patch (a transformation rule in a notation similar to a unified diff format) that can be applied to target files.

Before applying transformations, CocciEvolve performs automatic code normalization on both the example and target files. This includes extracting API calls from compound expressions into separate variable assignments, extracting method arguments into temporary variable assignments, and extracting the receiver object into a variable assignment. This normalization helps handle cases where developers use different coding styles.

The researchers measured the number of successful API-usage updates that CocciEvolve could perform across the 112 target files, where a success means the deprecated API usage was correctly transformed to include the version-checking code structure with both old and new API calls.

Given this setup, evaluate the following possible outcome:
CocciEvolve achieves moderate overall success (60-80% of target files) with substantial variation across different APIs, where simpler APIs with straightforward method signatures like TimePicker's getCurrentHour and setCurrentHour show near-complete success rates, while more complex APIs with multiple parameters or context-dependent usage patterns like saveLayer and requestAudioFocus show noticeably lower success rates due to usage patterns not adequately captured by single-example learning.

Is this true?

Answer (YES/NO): NO